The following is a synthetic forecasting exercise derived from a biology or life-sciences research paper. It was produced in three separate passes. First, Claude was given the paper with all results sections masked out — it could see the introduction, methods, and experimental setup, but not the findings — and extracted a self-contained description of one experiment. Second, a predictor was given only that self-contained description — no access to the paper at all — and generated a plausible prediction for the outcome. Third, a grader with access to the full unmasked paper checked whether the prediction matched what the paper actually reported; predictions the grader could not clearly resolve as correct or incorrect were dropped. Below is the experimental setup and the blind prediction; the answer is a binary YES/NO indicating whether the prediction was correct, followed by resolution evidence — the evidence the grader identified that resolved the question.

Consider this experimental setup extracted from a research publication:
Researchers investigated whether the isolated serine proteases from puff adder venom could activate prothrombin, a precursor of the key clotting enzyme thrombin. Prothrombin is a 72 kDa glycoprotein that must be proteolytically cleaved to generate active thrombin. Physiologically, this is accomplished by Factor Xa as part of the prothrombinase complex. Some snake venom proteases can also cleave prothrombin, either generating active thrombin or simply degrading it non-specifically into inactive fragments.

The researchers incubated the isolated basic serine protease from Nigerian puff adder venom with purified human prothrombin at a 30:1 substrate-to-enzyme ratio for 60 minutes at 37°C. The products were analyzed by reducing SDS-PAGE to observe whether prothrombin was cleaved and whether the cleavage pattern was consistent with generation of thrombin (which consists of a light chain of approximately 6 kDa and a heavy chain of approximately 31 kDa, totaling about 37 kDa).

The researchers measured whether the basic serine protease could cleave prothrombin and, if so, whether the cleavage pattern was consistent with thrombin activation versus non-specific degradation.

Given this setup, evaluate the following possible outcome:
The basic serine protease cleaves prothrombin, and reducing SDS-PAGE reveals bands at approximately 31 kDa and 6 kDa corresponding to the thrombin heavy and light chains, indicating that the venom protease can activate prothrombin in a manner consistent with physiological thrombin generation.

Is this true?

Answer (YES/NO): NO